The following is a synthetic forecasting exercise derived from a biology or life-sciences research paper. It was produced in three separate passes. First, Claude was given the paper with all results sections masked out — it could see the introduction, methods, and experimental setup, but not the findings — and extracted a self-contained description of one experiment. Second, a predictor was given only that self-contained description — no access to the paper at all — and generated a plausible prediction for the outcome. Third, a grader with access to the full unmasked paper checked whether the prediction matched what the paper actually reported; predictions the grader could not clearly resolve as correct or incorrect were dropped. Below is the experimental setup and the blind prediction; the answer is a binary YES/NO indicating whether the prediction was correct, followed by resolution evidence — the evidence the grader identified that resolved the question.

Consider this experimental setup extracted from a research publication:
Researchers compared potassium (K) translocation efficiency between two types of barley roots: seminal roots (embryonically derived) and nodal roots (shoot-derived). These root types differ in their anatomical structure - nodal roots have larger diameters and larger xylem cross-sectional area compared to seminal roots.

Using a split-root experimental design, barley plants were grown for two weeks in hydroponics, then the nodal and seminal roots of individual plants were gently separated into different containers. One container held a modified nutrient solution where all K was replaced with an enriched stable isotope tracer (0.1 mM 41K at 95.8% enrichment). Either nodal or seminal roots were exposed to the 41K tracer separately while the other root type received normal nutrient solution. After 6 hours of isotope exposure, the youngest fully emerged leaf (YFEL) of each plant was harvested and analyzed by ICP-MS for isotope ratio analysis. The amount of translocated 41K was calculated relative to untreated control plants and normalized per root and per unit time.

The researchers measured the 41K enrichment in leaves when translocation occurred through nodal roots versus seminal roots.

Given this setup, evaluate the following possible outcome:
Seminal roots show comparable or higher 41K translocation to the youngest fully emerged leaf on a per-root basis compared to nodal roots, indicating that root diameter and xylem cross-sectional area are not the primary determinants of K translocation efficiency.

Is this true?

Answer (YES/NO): YES